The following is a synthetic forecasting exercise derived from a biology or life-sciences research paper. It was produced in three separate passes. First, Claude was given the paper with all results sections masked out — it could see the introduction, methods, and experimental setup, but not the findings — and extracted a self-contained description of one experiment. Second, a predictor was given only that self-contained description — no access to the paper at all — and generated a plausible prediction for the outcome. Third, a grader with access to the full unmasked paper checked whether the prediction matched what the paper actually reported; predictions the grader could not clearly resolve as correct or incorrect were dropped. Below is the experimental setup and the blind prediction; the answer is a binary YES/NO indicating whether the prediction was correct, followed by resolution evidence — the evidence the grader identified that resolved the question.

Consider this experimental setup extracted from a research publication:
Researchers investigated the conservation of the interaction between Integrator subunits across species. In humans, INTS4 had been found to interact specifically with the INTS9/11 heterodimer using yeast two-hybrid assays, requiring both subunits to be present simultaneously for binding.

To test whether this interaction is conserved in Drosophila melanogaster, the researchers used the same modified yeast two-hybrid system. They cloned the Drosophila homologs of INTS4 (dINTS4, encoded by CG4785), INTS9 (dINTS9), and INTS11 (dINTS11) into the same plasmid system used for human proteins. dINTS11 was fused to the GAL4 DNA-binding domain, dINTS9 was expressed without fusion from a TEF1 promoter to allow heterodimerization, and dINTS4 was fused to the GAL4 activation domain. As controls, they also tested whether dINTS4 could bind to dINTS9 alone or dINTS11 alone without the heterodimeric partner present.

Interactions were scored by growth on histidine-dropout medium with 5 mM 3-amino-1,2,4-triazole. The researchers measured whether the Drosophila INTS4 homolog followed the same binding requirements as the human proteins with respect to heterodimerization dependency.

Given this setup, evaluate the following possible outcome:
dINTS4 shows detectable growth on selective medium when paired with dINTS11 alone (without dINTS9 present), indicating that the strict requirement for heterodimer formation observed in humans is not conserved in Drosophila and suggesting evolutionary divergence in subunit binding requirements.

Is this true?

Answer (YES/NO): NO